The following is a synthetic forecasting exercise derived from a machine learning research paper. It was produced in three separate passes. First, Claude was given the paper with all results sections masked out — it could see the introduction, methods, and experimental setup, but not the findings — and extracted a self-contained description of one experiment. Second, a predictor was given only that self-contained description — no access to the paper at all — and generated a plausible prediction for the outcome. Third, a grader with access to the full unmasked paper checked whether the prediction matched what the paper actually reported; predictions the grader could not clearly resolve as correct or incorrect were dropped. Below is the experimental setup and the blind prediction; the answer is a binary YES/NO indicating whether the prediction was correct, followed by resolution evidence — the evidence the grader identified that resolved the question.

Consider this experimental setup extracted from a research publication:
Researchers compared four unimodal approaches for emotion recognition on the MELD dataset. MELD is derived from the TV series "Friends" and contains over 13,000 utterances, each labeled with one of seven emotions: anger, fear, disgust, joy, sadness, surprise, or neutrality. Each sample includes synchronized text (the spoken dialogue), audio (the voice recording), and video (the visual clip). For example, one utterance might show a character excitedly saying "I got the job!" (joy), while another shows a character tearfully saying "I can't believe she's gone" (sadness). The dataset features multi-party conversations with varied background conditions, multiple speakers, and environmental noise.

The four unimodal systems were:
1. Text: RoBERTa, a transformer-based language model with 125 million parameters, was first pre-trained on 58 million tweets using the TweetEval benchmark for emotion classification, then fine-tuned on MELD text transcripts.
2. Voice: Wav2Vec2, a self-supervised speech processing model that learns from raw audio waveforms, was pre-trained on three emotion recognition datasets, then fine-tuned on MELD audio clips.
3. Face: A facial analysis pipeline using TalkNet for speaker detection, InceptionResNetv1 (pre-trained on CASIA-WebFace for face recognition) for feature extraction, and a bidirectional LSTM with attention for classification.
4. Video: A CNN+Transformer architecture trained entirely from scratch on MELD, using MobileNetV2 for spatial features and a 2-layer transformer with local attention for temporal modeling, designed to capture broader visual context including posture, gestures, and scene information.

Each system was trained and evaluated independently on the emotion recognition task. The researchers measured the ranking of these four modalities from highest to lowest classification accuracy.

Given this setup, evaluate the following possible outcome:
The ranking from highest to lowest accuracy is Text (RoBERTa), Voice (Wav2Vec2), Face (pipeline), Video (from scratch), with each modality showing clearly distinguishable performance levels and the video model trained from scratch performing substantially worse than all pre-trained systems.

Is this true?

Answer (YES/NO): NO